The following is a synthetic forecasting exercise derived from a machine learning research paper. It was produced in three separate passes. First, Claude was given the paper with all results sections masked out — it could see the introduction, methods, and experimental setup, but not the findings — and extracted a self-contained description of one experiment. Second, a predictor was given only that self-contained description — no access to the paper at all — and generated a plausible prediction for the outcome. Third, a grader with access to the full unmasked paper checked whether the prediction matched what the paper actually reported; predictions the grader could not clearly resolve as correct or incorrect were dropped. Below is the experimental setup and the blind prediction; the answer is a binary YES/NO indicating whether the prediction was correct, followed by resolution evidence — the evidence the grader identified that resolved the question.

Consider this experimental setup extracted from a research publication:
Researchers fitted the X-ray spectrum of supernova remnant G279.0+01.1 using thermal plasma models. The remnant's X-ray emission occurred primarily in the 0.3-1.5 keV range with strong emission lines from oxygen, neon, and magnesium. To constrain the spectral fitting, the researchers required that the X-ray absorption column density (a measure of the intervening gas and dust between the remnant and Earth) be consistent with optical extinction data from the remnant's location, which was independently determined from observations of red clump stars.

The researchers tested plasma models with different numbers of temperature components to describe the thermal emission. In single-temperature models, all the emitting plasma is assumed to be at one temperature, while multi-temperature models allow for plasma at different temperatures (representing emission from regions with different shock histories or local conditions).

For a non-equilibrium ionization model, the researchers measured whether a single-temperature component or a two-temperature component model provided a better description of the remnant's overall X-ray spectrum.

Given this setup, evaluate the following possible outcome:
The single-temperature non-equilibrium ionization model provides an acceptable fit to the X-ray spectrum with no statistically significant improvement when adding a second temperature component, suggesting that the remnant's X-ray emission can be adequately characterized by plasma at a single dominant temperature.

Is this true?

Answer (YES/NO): NO